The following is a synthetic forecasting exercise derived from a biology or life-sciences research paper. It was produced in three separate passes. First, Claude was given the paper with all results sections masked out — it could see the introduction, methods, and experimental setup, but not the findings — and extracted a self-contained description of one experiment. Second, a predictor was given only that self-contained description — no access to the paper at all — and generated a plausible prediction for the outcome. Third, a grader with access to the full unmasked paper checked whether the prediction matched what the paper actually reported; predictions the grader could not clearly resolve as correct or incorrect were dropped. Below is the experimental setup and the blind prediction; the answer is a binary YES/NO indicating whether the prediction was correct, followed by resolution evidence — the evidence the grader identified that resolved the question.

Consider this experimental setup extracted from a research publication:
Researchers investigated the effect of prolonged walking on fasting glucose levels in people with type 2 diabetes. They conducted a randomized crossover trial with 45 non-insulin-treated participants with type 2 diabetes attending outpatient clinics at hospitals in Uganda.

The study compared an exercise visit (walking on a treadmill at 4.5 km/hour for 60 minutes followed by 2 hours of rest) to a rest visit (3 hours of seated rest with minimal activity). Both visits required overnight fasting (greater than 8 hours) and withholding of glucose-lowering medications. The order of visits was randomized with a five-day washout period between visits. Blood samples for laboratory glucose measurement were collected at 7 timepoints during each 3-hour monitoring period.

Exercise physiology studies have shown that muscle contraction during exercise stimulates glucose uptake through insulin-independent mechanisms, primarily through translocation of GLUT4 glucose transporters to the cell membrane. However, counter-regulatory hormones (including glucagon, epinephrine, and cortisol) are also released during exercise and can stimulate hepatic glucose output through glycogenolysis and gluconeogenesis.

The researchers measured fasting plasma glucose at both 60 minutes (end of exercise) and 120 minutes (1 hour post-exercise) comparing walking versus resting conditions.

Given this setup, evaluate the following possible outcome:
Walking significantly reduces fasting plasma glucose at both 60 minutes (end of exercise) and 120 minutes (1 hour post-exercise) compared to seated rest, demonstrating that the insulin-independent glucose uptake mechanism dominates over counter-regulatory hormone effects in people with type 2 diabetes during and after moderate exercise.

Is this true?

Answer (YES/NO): NO